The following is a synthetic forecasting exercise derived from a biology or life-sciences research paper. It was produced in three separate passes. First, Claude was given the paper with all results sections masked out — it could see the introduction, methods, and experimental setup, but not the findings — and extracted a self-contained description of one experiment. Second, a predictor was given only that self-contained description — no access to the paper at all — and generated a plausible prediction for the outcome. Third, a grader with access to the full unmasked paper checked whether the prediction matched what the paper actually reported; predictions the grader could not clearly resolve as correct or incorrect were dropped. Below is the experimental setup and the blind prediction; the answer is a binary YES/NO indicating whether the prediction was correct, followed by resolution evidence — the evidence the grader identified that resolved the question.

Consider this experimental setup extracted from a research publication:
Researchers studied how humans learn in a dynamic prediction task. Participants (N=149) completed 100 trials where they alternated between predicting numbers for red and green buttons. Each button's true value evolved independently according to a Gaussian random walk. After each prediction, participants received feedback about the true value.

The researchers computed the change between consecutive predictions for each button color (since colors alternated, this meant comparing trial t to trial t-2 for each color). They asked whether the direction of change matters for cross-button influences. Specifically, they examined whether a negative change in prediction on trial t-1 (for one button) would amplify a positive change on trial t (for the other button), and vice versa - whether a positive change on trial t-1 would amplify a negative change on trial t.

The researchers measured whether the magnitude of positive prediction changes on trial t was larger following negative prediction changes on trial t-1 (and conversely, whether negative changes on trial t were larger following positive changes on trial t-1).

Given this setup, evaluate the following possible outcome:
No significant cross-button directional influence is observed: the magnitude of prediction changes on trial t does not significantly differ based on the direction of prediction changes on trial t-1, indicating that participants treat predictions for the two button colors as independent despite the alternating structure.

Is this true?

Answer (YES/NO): NO